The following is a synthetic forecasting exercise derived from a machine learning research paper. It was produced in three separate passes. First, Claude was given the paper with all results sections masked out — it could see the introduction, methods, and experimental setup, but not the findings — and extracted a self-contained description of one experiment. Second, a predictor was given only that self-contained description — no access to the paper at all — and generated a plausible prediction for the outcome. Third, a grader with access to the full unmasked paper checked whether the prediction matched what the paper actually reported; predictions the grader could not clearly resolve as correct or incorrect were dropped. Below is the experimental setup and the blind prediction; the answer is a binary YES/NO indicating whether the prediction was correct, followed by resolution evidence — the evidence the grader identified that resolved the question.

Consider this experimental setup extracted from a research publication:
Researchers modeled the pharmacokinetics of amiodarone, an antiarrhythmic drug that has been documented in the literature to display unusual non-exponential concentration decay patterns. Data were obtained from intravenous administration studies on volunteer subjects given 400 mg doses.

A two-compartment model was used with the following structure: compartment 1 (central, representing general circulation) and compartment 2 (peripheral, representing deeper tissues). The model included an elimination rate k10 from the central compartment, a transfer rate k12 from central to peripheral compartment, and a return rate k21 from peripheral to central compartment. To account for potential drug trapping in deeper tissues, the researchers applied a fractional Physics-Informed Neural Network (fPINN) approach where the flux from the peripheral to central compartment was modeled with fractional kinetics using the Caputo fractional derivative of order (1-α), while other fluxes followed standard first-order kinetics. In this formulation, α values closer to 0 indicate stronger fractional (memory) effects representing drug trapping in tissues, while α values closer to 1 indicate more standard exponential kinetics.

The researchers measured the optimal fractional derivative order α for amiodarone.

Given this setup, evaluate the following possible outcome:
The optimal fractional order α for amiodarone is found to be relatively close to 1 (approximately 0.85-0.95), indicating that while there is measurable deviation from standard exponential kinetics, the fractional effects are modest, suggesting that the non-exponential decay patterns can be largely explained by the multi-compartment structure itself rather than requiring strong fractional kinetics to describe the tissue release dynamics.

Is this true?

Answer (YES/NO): NO